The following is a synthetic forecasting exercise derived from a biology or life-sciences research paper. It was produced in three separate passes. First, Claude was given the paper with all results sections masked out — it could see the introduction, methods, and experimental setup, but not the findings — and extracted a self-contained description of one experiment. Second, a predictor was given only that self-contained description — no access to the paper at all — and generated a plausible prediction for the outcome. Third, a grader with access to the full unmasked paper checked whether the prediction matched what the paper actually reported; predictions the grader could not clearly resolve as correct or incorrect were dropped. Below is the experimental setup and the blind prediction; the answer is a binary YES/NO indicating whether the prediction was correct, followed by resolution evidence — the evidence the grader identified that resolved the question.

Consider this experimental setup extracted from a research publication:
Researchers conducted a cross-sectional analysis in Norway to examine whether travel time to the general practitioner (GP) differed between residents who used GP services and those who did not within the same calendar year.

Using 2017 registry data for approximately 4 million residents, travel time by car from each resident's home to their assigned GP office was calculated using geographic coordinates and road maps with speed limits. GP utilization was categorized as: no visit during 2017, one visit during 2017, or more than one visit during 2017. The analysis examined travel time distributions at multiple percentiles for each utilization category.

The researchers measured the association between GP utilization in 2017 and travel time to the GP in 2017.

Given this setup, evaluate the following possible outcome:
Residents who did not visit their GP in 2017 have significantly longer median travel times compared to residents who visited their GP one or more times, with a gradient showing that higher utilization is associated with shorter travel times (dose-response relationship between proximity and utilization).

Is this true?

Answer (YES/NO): NO